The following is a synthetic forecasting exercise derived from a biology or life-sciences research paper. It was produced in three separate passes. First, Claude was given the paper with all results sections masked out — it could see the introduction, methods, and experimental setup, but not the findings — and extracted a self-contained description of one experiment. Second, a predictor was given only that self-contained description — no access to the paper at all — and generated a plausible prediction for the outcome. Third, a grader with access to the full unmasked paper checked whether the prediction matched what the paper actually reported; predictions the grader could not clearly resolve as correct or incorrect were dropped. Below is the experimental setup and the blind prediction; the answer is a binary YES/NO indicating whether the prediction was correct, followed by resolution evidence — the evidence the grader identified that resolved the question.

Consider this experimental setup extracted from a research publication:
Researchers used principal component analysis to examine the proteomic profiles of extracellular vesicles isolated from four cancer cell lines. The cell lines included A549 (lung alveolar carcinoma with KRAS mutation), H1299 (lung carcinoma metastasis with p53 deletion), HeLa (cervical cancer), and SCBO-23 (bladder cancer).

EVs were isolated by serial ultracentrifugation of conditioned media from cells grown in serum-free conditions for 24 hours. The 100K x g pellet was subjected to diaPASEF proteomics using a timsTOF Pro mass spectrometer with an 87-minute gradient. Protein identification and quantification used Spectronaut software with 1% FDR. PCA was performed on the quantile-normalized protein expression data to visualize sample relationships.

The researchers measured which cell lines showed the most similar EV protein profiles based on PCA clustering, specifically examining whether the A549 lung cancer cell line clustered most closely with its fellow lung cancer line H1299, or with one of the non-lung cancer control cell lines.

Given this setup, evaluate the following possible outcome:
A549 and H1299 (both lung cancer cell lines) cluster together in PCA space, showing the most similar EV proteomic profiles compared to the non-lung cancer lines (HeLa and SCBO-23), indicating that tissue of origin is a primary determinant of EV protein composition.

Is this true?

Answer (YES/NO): NO